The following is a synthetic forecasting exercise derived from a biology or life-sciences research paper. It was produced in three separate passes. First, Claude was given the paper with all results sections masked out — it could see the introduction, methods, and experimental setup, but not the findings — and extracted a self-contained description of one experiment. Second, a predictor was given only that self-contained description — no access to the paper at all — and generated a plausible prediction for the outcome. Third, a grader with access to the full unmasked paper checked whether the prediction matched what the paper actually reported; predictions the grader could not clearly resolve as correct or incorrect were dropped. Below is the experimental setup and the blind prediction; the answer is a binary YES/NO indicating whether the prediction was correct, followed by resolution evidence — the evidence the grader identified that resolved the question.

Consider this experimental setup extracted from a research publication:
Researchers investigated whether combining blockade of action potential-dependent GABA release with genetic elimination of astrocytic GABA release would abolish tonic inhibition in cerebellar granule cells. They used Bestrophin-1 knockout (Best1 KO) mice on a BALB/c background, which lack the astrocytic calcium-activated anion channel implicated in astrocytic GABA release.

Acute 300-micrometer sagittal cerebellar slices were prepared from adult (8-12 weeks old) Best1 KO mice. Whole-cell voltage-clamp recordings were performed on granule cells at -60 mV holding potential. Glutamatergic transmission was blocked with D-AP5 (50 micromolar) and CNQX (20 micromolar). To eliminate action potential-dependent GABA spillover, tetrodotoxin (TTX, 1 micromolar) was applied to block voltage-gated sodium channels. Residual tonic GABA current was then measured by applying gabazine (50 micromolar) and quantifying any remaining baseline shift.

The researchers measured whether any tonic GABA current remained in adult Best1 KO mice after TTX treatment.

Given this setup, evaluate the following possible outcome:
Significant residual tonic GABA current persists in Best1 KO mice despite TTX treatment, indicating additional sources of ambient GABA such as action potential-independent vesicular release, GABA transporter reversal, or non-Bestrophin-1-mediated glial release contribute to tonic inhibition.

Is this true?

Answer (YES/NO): YES